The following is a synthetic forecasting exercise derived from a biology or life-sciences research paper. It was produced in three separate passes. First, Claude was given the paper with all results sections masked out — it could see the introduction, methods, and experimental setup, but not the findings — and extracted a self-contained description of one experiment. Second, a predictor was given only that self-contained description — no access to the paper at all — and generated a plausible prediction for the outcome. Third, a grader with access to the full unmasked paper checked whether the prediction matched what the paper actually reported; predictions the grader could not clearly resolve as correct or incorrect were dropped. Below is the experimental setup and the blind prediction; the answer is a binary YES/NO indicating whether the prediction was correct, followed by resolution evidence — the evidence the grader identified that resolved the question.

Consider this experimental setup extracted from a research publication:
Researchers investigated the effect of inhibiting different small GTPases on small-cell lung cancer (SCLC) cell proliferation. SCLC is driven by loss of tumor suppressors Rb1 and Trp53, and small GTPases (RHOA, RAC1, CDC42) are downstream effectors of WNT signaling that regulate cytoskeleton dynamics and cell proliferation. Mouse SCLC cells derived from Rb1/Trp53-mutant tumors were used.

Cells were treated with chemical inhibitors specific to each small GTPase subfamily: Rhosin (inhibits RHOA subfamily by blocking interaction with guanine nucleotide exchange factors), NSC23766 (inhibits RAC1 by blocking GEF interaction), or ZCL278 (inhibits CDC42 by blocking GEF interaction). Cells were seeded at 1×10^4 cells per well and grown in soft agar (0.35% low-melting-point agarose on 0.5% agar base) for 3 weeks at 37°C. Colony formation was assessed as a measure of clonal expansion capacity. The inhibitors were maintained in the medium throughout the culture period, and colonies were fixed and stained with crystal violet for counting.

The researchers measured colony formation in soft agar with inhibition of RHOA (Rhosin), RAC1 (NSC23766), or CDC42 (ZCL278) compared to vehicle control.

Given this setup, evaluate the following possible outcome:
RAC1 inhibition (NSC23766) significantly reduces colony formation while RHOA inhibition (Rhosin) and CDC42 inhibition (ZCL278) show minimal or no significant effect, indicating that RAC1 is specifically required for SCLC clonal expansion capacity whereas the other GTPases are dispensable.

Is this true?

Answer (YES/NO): NO